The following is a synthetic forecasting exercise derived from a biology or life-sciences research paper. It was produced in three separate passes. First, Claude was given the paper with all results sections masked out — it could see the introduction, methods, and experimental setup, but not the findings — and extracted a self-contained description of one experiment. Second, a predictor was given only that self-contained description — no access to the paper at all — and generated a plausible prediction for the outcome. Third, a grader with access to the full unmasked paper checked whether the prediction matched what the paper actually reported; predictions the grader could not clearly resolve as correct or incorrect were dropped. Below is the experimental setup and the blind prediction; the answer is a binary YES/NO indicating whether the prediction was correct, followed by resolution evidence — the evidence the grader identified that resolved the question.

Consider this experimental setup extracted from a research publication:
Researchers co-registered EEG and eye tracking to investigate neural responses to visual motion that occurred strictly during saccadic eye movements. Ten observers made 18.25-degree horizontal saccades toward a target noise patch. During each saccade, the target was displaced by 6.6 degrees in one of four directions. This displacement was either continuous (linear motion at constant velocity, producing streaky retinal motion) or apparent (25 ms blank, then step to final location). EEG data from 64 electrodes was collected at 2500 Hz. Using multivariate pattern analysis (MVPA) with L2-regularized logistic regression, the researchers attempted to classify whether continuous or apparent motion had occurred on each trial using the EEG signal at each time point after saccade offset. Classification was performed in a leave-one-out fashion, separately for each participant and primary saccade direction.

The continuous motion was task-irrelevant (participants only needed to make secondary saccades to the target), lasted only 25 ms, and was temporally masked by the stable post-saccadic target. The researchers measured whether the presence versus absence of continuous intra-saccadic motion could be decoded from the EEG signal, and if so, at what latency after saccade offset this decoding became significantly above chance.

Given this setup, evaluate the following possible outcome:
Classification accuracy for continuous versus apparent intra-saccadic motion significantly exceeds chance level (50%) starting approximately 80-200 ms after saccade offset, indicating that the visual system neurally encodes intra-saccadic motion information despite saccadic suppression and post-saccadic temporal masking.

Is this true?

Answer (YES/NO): NO